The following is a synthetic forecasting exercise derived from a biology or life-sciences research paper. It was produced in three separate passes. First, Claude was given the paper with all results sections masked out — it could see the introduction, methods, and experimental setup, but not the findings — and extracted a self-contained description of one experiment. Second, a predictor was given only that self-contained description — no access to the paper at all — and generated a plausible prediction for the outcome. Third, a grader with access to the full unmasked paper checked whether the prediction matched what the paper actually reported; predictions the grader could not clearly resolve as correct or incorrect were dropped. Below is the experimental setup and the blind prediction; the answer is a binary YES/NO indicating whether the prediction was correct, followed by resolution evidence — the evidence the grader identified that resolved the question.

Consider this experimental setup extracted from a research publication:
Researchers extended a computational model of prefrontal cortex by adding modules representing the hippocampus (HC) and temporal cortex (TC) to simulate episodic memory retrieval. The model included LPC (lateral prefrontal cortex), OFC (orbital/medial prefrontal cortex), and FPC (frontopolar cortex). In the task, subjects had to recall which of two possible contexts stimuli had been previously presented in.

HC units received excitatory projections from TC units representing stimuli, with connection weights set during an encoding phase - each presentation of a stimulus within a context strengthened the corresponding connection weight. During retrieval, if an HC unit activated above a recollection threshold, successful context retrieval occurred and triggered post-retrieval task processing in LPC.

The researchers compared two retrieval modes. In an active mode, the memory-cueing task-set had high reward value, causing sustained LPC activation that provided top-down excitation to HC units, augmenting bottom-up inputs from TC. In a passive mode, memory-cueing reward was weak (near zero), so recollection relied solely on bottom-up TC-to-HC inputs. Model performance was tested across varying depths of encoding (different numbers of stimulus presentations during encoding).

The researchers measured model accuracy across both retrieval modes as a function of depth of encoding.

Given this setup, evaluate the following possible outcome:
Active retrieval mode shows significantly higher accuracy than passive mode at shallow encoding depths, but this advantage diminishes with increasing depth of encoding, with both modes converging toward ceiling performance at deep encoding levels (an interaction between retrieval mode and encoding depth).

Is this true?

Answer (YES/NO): YES